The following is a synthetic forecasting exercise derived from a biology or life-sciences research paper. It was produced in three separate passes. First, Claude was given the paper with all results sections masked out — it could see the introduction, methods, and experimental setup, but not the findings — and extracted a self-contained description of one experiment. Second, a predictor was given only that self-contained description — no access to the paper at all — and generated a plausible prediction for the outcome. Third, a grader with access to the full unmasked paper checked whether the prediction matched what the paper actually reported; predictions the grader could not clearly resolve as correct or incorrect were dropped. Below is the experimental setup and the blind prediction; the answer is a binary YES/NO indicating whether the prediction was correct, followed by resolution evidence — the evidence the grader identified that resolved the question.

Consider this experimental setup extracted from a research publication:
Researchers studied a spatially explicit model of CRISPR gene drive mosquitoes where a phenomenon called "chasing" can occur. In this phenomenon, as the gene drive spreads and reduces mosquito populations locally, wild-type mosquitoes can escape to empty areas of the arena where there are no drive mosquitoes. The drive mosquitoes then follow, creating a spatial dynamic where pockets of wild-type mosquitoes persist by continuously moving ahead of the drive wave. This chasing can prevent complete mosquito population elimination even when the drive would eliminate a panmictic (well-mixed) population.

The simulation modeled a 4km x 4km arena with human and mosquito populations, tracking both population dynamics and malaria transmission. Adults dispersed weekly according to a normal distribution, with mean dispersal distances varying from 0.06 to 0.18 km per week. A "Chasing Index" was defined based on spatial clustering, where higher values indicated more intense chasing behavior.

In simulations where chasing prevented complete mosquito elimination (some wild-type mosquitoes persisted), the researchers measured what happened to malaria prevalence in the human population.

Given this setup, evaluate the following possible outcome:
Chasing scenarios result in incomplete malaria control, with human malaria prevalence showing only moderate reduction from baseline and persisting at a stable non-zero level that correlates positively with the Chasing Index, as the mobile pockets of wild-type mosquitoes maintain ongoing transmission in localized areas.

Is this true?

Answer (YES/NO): NO